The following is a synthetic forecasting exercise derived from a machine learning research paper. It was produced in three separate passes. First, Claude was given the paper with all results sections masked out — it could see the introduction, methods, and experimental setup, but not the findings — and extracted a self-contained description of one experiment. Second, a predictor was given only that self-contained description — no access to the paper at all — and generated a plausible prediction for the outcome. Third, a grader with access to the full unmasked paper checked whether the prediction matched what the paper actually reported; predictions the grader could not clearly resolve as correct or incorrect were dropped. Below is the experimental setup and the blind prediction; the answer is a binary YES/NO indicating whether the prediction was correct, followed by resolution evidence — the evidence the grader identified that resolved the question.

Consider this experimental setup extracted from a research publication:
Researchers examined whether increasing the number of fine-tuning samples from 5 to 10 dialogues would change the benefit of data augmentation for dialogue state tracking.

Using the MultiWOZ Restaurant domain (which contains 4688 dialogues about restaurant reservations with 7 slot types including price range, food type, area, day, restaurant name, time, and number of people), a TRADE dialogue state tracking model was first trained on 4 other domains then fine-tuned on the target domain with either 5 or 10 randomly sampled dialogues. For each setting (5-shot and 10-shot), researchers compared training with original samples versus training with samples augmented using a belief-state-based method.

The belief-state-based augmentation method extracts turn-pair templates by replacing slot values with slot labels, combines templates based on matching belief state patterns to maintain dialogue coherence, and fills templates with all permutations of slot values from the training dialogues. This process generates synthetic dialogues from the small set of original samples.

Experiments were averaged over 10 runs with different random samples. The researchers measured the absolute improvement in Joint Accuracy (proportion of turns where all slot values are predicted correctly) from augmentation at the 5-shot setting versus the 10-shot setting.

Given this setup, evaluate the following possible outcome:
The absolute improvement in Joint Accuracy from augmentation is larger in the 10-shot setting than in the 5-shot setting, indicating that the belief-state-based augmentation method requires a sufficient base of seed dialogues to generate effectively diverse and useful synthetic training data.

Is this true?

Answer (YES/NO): YES